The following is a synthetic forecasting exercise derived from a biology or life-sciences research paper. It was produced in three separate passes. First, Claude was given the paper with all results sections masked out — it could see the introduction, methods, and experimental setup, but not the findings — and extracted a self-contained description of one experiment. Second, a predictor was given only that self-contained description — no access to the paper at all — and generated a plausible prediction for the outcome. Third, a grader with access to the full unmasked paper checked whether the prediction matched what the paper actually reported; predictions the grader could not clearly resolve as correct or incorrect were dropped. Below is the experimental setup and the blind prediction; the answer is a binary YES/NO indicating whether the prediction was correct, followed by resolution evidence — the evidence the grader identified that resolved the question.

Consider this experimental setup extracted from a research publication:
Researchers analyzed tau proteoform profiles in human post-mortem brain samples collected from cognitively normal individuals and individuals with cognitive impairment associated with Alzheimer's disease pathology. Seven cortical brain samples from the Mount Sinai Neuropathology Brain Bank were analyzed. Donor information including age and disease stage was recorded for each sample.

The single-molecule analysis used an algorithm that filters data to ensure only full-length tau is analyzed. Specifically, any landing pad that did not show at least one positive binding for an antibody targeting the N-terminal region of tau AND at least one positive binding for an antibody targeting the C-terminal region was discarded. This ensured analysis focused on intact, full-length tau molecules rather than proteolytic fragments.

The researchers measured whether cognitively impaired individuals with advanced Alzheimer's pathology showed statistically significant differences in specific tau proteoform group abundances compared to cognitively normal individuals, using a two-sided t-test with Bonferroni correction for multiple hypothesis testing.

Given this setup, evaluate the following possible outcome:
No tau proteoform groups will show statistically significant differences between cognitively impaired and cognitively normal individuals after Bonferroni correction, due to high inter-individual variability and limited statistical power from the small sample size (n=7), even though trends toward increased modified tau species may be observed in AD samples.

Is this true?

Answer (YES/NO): NO